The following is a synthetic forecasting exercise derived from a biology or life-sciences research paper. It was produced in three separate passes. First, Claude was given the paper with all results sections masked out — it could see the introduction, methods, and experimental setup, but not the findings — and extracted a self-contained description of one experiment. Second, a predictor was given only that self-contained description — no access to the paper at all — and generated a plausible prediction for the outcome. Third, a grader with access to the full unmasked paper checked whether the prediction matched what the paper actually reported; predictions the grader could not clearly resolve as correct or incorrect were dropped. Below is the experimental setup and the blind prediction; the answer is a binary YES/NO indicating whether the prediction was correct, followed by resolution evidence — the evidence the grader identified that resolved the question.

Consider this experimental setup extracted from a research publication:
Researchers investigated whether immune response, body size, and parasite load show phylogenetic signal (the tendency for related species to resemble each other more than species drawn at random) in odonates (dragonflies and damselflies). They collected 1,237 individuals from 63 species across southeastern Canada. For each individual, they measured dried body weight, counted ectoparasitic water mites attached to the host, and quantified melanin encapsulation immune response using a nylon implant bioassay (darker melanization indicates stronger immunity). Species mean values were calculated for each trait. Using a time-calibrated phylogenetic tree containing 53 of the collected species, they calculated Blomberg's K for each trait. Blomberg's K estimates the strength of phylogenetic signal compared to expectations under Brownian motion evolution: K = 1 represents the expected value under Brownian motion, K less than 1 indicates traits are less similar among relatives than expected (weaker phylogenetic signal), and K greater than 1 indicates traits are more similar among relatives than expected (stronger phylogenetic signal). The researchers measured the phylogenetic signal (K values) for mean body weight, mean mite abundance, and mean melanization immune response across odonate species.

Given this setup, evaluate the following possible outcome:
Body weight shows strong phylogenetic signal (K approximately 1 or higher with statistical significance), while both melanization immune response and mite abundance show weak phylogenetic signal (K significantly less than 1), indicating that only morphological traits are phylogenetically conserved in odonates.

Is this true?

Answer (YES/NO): YES